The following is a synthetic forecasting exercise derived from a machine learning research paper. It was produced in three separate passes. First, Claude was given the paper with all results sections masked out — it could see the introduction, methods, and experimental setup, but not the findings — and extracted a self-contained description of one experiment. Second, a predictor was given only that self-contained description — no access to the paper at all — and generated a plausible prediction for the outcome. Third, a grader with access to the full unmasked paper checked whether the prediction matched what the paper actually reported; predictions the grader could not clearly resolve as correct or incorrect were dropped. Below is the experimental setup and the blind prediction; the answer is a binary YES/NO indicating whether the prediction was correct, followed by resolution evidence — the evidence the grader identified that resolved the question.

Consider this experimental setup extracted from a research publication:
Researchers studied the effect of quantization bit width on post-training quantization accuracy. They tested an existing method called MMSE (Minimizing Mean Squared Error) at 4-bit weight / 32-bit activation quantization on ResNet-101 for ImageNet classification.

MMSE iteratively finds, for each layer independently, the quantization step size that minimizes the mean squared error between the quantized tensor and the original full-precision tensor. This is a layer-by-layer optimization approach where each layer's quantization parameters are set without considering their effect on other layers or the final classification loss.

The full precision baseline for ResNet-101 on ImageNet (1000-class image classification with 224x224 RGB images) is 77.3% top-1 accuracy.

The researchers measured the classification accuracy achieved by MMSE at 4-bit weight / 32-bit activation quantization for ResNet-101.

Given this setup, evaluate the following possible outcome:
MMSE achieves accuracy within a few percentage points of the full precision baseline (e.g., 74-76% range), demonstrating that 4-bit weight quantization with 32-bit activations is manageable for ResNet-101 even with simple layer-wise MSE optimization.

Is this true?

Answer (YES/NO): NO